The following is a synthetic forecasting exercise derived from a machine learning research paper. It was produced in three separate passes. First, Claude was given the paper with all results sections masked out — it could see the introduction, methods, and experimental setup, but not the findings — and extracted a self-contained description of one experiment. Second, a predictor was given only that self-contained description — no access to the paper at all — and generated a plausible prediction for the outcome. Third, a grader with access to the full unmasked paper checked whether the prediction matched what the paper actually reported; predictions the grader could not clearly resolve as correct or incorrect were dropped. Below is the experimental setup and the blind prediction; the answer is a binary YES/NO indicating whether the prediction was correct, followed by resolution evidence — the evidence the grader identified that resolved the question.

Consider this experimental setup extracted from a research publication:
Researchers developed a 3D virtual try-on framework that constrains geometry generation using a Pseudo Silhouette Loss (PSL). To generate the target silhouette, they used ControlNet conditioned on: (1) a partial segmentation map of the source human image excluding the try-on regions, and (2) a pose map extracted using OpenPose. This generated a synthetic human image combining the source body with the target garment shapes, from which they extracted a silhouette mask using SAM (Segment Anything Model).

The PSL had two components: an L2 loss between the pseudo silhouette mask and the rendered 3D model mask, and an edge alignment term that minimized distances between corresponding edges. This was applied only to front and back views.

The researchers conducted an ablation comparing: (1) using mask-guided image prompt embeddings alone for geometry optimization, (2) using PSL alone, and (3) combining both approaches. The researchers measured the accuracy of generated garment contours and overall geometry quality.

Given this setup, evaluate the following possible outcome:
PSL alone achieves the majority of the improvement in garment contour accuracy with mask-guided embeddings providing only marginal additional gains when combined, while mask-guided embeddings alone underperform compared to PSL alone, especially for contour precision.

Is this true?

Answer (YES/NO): NO